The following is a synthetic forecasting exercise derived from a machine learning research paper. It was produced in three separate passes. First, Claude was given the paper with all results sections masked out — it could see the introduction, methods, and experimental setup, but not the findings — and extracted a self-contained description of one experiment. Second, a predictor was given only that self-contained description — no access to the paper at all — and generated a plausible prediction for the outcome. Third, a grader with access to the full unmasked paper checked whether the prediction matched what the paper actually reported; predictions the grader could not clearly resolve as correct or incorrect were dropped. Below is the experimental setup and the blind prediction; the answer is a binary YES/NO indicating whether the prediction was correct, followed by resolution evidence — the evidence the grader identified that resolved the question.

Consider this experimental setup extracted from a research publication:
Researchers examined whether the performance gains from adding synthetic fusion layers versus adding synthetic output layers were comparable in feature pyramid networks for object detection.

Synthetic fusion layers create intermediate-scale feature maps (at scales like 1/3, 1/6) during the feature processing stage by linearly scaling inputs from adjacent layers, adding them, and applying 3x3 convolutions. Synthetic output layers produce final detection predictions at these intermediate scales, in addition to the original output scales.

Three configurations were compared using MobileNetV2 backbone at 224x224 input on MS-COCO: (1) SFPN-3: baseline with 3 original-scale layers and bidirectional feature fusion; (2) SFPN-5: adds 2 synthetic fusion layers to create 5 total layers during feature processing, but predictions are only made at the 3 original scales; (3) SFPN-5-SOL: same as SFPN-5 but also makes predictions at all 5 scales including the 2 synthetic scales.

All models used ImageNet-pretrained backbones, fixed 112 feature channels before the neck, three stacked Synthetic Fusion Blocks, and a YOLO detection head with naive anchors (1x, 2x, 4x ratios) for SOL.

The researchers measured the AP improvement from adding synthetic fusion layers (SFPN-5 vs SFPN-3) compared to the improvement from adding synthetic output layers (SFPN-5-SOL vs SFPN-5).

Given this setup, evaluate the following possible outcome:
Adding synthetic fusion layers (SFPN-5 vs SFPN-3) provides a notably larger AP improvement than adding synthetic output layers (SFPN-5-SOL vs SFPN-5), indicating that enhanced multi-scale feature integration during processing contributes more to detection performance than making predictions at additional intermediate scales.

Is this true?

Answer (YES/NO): YES